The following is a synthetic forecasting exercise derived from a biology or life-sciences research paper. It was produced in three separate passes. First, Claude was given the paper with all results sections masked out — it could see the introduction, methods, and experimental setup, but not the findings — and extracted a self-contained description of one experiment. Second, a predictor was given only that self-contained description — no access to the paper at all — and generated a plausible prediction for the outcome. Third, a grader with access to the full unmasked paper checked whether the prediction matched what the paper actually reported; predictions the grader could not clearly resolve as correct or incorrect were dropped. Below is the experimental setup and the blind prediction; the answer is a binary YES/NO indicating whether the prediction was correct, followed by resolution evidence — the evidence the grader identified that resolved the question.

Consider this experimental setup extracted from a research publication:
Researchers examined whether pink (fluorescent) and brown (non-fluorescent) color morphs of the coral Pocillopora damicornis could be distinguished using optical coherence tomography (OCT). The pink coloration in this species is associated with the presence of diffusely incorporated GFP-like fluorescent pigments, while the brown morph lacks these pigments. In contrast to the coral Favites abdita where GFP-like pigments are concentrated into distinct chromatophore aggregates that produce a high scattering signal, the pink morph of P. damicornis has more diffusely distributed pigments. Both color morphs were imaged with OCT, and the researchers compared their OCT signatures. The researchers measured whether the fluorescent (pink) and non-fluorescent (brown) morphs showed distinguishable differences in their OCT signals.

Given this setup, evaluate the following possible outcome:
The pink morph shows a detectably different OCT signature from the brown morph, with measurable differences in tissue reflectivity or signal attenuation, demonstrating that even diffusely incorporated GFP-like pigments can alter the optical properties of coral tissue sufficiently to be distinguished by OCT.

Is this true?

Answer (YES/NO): NO